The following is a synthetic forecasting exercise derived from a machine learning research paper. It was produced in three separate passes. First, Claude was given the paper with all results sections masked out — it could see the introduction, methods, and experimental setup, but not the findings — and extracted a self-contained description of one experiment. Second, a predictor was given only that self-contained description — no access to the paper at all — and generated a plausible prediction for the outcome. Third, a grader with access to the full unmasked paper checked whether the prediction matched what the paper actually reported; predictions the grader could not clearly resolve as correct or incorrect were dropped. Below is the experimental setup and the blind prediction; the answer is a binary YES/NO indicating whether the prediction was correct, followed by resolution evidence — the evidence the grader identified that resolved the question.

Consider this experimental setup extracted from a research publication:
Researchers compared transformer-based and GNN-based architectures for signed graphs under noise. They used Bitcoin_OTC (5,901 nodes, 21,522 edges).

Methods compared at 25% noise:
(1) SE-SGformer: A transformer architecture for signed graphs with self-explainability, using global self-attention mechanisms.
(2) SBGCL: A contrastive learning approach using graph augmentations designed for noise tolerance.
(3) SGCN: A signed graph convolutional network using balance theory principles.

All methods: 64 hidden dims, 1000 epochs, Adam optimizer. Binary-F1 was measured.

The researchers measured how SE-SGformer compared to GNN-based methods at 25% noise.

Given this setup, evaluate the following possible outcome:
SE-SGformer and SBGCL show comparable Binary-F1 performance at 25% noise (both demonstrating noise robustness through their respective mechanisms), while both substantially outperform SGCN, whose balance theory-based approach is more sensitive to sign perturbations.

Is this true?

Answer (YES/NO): NO